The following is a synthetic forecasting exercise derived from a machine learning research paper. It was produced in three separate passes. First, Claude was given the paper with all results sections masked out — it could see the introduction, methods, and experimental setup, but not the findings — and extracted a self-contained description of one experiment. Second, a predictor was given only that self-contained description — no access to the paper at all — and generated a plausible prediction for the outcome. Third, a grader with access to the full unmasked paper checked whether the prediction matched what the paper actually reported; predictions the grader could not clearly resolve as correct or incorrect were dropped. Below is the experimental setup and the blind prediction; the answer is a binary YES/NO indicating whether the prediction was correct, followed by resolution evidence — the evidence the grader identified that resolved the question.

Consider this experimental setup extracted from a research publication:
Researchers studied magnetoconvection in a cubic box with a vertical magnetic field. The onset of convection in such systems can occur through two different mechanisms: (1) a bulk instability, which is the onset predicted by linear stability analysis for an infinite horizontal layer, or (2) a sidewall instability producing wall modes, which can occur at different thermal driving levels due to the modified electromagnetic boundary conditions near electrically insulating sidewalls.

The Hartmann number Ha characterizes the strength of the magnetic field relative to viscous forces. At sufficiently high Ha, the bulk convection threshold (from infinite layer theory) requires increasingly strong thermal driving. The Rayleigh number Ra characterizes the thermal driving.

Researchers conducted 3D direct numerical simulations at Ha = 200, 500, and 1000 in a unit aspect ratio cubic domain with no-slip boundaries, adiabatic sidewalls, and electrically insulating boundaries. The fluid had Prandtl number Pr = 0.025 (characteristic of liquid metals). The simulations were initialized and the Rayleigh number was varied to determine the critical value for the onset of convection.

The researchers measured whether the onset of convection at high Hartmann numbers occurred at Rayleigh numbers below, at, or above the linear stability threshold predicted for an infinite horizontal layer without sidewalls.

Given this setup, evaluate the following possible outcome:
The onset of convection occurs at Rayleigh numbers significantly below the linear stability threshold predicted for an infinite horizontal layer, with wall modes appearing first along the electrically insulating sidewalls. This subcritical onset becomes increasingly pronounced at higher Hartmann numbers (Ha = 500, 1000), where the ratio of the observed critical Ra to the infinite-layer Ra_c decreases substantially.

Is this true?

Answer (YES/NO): NO